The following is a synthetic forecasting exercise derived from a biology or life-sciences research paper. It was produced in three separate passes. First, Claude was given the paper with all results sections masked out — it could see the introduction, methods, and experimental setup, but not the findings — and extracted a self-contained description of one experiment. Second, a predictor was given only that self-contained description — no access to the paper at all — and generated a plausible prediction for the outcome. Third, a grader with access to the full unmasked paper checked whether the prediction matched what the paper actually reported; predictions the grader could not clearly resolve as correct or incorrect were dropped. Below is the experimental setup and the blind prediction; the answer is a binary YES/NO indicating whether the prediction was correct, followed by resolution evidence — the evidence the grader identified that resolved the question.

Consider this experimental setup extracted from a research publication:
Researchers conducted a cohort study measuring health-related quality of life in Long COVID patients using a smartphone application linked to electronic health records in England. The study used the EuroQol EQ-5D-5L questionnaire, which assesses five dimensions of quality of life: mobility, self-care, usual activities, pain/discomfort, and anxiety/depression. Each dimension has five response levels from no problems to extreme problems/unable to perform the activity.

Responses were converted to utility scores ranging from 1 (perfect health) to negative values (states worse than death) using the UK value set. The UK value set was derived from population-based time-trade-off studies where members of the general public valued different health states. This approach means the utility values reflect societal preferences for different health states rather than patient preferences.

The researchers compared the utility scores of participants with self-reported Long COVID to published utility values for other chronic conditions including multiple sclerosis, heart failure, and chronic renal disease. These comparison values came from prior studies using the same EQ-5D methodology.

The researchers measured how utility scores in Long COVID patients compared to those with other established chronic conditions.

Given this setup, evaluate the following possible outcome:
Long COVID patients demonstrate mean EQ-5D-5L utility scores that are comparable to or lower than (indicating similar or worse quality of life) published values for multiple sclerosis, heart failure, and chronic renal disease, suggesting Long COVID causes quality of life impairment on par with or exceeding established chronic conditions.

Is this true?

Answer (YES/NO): YES